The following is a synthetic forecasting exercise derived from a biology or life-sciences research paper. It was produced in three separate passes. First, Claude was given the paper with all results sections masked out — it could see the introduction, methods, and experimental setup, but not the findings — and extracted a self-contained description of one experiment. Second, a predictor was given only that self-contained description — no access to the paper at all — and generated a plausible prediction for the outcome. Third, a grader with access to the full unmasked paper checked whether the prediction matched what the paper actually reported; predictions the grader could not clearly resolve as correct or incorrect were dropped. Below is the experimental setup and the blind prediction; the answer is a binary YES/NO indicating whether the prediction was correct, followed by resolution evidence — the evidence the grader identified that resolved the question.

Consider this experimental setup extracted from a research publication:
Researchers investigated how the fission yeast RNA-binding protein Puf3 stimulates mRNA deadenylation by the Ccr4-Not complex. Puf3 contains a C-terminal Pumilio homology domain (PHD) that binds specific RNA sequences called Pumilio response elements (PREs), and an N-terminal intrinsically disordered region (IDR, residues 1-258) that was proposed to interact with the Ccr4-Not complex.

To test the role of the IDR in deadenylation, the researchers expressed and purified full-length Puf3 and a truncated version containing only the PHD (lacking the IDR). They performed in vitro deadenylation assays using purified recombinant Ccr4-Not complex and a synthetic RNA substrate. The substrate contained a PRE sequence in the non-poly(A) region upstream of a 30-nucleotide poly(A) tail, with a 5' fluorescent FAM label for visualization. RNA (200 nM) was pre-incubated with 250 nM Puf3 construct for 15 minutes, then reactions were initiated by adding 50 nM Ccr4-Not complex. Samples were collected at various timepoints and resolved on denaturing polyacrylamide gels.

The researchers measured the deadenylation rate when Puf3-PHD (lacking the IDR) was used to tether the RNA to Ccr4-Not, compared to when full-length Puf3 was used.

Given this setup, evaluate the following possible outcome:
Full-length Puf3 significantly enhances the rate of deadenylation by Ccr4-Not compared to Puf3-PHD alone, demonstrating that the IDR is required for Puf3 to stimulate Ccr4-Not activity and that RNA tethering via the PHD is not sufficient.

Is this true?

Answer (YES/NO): YES